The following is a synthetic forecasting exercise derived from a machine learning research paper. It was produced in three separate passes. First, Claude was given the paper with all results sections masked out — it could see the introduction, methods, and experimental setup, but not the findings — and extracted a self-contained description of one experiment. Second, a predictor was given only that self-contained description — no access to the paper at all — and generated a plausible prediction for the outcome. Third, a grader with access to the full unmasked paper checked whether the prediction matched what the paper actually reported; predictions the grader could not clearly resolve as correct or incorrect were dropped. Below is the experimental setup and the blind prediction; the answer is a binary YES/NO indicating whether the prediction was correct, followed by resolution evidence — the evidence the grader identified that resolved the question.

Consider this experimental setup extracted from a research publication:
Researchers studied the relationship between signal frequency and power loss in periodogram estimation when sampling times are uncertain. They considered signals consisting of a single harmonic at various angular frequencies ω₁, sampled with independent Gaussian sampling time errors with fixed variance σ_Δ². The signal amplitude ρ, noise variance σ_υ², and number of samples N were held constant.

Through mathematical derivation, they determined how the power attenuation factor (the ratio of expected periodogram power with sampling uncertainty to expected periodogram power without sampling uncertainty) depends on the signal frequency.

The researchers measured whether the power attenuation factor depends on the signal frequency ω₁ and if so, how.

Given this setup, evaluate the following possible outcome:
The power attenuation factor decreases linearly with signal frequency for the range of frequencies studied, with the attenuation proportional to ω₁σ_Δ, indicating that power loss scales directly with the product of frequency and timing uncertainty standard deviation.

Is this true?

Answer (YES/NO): NO